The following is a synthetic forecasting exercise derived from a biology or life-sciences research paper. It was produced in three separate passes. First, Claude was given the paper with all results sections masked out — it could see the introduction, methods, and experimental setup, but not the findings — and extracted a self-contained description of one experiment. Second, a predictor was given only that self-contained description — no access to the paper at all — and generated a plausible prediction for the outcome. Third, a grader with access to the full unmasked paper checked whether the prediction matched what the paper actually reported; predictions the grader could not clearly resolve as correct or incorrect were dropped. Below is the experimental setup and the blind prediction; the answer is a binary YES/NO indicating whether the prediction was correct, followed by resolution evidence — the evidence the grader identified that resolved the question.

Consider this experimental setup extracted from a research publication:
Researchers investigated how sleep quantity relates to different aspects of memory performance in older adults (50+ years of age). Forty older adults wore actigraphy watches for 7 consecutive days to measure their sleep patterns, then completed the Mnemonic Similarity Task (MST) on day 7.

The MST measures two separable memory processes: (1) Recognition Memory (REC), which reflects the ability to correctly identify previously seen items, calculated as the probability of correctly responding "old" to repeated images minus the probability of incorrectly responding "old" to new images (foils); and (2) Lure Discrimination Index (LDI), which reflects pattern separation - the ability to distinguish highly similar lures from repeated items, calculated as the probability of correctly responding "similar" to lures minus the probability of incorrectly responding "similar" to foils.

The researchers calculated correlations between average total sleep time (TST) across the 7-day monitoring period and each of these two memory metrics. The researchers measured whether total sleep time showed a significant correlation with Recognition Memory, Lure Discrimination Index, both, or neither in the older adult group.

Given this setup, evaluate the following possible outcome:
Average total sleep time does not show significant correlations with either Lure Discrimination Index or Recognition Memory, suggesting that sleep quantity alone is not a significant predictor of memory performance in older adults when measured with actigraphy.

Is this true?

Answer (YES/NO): NO